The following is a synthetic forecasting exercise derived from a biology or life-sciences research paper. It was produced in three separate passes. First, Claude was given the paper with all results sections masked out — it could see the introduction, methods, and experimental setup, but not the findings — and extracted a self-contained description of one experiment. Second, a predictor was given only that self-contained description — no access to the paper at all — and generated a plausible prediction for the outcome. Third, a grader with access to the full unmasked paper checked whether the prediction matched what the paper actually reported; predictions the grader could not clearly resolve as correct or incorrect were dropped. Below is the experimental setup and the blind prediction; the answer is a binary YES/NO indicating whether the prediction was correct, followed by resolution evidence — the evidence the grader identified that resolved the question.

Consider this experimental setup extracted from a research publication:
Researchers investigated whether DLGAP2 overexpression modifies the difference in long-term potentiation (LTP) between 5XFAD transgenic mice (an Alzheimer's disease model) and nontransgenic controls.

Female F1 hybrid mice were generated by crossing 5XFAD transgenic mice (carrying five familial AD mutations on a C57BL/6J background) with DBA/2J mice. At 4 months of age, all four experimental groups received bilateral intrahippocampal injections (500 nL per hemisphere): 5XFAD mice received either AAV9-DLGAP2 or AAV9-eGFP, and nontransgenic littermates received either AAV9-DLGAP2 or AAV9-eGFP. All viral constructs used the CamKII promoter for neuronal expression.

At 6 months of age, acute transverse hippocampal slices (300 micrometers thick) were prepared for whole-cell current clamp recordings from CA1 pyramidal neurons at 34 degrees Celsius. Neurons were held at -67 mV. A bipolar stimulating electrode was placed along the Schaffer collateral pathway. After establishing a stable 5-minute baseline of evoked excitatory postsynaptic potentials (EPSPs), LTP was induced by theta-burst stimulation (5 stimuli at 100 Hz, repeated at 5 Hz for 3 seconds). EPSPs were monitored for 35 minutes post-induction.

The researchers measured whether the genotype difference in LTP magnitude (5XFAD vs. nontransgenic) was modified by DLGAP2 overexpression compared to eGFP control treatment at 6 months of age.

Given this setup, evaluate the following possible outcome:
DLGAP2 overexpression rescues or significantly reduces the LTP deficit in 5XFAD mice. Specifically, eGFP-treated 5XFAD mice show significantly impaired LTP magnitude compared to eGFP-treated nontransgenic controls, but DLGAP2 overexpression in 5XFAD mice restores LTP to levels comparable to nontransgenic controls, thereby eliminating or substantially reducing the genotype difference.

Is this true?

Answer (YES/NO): NO